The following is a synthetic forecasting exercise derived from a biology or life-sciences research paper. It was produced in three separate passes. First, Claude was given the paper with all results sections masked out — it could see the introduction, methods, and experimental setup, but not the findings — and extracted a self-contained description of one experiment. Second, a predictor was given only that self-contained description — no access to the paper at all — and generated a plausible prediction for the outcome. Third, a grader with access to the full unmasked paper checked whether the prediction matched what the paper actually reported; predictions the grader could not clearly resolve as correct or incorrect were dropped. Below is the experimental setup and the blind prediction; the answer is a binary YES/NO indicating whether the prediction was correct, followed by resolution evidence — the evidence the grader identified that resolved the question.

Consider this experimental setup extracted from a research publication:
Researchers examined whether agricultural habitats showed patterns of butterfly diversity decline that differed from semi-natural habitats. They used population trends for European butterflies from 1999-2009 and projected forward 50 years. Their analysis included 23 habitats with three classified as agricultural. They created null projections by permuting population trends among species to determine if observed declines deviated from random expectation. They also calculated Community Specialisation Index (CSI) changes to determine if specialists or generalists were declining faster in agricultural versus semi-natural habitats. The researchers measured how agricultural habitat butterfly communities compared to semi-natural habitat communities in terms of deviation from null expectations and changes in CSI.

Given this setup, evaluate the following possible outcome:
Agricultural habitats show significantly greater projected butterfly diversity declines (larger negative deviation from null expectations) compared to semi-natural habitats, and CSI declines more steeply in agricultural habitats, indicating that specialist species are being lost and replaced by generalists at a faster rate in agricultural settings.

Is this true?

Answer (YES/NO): NO